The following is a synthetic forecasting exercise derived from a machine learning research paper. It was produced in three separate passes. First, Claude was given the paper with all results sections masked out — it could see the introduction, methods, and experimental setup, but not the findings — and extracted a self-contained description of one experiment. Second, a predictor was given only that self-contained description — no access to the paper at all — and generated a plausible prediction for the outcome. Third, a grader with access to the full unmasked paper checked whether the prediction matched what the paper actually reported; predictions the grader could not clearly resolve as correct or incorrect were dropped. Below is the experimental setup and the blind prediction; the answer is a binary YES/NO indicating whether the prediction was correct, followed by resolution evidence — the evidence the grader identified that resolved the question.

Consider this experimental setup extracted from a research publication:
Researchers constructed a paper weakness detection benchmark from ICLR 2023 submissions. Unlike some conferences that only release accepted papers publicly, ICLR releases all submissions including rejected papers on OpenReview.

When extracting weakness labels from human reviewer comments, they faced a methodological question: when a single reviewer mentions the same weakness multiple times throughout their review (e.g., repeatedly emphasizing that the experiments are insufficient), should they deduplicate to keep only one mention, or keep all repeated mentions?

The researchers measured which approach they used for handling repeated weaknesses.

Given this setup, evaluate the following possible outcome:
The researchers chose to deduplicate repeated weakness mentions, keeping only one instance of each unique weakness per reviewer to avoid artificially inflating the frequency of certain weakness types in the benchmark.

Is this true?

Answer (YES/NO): NO